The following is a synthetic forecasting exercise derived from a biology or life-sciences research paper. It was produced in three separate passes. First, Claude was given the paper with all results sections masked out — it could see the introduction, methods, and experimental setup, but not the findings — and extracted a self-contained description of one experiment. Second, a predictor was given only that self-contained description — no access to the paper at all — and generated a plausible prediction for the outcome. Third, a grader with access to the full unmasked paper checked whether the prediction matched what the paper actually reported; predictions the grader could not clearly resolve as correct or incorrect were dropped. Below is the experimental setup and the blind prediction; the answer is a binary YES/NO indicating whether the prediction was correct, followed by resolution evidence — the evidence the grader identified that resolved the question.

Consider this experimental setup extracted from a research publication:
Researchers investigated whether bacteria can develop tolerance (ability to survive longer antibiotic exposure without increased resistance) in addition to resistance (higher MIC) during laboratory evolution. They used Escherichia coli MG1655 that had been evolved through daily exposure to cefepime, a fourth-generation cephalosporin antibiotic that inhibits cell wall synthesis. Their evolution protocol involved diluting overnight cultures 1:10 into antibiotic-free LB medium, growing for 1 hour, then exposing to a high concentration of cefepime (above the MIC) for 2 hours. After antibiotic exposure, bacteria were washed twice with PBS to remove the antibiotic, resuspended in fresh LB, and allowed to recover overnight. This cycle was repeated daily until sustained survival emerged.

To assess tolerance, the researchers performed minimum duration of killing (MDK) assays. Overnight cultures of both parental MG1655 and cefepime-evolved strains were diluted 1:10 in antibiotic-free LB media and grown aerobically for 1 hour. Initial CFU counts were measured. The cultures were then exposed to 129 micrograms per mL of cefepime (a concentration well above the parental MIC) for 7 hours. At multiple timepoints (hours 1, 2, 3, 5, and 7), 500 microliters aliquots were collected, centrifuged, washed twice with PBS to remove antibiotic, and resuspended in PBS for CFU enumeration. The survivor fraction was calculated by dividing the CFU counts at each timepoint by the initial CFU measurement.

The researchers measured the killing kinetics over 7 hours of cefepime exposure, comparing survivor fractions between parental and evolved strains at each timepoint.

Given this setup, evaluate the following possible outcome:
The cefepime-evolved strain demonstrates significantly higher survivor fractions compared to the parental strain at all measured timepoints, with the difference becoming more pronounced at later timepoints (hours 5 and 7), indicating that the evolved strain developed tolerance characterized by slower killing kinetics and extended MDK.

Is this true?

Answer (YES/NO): NO